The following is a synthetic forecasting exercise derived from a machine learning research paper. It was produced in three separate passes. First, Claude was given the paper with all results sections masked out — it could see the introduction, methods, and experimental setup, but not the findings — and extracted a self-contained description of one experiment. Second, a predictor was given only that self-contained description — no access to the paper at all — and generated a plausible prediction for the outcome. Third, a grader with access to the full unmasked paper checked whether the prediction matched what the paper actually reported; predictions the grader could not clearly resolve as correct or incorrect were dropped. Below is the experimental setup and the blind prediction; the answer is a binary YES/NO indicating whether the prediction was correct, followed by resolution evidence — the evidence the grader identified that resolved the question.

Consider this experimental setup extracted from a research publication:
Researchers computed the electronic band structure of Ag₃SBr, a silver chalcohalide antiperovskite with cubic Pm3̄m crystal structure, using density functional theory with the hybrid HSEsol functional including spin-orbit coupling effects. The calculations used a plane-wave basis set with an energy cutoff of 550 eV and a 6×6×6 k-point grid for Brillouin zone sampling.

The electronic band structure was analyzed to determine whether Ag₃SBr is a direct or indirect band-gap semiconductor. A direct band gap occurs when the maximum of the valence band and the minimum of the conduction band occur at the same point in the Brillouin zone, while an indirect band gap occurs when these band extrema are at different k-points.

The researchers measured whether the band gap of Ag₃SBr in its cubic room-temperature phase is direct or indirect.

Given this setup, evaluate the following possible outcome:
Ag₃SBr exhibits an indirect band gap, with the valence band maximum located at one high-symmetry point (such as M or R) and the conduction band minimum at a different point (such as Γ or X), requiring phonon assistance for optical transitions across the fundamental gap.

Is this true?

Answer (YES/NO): YES